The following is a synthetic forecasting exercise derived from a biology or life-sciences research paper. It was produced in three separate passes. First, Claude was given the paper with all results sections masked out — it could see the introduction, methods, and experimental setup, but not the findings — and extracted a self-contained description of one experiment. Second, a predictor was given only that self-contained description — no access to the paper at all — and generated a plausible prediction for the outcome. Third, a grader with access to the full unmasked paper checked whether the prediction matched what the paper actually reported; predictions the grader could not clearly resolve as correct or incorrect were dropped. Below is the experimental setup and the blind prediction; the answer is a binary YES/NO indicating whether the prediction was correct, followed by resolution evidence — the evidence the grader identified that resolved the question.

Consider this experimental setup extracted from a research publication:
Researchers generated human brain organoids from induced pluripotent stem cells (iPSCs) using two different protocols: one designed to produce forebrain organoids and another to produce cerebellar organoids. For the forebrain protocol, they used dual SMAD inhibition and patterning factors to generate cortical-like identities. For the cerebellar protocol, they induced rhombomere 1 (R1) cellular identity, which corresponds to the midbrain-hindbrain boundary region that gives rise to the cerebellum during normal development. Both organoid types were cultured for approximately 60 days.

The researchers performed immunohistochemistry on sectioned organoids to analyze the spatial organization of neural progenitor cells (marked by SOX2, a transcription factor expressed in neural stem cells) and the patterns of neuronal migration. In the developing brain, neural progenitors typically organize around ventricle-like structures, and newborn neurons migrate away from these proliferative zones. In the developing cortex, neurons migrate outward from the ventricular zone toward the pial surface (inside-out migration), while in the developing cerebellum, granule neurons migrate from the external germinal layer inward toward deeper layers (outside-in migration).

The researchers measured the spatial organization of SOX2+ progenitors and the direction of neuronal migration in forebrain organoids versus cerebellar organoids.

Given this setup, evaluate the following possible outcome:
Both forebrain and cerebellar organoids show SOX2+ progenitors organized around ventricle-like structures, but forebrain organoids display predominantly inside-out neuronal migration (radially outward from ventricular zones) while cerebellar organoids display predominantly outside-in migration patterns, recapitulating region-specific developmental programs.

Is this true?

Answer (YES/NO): NO